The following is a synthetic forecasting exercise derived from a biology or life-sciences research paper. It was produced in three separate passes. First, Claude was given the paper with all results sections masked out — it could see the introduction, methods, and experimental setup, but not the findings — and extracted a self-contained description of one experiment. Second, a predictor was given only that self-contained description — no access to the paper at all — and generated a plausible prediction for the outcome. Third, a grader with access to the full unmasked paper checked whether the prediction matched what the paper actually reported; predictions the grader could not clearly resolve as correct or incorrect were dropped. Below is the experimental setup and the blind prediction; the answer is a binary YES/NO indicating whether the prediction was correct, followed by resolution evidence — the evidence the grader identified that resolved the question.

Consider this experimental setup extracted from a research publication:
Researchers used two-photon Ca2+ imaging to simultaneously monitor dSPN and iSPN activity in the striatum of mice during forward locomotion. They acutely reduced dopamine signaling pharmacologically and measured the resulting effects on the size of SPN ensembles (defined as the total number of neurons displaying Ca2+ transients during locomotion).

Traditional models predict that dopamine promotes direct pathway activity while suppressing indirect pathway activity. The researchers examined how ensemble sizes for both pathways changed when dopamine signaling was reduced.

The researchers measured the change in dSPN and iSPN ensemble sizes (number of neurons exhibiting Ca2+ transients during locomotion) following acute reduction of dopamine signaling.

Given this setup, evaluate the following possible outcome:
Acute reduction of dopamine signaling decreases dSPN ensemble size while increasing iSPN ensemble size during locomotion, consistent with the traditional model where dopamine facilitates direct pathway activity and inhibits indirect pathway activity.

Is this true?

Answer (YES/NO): YES